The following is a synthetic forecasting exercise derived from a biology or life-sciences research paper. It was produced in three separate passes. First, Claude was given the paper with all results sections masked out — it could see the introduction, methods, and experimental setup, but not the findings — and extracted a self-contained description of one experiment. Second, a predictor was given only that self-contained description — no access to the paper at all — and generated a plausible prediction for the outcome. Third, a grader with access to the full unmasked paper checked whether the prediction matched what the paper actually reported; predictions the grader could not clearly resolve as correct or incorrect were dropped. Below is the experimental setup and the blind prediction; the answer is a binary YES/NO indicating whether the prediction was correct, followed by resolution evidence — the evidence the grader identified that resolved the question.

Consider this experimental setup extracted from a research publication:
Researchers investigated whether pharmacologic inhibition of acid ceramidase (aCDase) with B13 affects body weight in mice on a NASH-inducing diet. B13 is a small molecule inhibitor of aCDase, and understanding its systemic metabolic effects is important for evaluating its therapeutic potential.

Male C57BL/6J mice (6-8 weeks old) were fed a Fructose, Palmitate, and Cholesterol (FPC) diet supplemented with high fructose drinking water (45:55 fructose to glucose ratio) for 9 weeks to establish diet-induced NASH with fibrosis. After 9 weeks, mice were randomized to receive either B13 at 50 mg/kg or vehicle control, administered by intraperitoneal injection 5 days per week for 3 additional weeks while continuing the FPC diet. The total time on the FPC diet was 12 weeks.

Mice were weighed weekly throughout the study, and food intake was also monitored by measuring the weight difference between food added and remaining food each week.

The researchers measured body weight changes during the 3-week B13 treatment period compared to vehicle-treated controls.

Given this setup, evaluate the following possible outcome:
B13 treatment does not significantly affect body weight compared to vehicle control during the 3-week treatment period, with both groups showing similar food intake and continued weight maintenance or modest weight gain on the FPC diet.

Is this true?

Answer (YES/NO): YES